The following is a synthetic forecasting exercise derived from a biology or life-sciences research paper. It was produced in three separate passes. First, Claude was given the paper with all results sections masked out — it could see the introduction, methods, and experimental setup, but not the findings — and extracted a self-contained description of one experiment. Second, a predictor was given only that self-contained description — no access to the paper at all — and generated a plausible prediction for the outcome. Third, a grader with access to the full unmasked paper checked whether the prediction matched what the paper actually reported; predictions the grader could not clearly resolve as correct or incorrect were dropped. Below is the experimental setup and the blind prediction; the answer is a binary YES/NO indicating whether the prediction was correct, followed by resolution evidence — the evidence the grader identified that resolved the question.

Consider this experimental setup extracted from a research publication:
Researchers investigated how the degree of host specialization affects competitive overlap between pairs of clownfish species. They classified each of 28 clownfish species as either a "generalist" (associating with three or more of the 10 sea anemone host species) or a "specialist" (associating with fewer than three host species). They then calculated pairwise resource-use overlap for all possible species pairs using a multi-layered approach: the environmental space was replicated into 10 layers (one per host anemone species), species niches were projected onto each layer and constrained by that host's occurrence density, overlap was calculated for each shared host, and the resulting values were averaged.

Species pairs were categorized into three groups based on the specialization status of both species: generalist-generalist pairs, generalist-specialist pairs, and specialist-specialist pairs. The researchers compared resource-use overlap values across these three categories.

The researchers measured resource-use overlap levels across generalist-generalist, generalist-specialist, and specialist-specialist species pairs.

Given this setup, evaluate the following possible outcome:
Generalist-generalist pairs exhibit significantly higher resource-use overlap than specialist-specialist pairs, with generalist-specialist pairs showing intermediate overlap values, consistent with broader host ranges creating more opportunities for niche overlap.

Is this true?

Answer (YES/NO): NO